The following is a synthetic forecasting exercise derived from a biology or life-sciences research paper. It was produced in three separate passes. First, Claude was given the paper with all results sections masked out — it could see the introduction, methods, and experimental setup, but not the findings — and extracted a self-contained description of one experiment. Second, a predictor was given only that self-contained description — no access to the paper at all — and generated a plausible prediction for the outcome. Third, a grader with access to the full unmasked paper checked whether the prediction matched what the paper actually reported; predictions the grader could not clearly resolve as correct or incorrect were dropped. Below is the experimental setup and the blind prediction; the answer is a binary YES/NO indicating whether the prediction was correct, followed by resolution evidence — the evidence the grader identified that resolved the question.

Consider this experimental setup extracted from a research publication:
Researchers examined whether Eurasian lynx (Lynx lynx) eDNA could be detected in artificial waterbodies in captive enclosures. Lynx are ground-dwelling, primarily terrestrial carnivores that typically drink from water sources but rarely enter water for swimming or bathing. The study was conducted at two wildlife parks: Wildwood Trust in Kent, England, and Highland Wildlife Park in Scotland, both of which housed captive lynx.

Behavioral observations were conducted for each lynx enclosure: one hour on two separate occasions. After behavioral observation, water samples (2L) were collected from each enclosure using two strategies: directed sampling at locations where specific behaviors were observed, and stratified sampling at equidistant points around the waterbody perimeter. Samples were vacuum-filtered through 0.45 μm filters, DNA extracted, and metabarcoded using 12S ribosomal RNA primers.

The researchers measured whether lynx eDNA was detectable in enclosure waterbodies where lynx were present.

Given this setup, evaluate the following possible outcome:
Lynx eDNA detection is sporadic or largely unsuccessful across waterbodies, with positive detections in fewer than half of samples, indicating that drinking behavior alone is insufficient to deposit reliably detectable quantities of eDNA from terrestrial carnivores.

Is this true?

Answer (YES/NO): NO